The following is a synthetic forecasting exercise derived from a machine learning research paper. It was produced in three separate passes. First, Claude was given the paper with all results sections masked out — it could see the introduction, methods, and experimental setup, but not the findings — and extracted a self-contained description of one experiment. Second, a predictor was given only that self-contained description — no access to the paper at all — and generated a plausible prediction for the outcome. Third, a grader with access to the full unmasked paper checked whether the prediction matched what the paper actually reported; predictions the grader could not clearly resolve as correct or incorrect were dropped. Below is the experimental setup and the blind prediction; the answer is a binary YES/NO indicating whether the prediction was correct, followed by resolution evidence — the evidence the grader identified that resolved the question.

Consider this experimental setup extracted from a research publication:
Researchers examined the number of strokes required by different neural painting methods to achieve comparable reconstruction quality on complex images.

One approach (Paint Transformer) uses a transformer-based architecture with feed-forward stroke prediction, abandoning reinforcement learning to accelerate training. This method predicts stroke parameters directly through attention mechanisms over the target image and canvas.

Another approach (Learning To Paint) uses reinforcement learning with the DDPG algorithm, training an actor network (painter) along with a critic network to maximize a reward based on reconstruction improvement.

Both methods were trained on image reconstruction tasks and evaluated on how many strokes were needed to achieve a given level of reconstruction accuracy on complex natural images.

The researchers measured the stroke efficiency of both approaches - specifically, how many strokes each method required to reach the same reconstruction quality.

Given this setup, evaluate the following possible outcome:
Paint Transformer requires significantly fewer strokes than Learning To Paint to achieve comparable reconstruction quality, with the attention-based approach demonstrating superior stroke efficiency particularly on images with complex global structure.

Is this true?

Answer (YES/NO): NO